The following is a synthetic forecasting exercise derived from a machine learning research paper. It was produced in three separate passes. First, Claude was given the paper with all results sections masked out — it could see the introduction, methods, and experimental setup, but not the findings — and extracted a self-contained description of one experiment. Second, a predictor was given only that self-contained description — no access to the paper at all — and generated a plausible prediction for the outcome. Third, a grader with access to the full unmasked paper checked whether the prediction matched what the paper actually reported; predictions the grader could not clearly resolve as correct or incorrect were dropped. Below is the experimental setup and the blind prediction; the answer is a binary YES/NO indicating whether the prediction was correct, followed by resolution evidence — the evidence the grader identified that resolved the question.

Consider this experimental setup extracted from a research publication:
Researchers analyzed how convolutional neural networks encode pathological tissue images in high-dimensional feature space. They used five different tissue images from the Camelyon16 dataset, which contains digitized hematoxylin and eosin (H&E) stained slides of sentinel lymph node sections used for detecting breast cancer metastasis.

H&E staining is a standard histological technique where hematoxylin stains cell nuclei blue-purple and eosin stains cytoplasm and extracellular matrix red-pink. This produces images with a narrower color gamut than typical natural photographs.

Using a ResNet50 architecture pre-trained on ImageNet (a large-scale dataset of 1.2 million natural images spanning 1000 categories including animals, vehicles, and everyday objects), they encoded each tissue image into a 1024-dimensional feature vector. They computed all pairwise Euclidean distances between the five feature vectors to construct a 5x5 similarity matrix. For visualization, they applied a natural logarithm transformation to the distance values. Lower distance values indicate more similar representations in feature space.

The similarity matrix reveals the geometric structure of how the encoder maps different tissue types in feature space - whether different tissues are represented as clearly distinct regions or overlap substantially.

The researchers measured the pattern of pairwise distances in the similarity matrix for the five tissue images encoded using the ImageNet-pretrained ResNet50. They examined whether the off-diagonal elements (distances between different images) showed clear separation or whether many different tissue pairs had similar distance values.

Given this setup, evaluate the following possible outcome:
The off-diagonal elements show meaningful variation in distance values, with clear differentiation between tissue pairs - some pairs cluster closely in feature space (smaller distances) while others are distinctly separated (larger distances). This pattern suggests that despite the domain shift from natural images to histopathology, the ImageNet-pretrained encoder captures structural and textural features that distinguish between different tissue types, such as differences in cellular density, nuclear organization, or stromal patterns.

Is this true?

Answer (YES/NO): NO